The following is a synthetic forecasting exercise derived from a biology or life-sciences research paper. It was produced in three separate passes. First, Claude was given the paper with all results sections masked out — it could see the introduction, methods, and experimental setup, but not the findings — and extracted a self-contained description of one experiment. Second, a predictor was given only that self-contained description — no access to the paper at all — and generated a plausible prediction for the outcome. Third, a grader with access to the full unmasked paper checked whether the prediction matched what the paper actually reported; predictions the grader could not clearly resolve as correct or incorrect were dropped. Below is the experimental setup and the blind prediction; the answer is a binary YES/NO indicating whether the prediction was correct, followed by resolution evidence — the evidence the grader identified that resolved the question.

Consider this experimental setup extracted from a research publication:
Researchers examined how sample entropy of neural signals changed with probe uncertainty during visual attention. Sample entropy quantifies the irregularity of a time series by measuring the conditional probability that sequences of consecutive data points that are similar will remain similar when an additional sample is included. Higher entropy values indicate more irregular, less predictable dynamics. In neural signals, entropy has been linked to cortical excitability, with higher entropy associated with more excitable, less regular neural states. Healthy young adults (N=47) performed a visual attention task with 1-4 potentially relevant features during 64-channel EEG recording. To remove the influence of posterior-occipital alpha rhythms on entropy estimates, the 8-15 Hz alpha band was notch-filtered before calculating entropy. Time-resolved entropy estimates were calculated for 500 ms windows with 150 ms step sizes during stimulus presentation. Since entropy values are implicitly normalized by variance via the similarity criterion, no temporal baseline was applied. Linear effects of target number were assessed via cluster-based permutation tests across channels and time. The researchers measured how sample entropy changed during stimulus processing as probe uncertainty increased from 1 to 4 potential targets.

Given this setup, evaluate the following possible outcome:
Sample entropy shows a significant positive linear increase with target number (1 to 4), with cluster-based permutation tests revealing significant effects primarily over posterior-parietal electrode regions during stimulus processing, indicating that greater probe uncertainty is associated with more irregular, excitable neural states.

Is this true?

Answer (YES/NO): NO